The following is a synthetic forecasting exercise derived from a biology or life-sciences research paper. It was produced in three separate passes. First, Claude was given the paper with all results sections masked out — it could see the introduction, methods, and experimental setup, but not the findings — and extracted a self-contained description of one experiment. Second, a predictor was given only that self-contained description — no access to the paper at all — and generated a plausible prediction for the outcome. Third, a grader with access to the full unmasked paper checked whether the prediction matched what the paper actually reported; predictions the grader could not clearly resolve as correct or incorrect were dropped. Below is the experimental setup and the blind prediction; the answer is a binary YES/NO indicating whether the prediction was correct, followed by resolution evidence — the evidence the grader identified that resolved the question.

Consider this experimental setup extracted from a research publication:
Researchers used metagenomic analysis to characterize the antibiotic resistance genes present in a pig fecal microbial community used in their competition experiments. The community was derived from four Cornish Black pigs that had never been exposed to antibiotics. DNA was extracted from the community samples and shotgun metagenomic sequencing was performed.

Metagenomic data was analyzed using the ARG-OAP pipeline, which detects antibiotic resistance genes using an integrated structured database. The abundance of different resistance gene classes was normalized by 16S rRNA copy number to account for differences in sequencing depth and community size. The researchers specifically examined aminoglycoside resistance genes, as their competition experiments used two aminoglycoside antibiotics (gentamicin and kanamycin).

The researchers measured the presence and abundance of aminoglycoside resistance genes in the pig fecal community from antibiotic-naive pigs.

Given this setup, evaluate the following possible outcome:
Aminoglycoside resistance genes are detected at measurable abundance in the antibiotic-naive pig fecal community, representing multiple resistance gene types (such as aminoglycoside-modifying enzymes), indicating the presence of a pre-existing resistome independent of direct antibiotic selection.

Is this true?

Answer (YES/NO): YES